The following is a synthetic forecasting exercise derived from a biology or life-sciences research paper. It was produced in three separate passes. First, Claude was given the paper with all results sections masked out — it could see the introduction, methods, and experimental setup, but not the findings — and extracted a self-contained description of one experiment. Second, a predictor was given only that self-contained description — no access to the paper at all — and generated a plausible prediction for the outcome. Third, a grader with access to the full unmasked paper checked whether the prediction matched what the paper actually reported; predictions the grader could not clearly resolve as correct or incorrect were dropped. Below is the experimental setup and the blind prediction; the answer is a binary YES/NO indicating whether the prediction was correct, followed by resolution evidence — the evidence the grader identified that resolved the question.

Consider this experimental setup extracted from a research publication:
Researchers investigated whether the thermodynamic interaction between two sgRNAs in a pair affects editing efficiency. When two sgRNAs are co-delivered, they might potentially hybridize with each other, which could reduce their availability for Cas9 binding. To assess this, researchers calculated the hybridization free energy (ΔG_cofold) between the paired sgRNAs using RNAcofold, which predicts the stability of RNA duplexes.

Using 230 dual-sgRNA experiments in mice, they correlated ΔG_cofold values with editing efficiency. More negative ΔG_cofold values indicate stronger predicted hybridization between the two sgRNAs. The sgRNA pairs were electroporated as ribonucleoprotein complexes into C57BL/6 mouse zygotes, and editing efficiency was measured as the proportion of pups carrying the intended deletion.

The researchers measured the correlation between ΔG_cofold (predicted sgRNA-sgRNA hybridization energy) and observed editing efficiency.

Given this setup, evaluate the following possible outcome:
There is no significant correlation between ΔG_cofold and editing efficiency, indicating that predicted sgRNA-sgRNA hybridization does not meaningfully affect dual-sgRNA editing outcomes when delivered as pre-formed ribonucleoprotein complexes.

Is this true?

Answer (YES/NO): YES